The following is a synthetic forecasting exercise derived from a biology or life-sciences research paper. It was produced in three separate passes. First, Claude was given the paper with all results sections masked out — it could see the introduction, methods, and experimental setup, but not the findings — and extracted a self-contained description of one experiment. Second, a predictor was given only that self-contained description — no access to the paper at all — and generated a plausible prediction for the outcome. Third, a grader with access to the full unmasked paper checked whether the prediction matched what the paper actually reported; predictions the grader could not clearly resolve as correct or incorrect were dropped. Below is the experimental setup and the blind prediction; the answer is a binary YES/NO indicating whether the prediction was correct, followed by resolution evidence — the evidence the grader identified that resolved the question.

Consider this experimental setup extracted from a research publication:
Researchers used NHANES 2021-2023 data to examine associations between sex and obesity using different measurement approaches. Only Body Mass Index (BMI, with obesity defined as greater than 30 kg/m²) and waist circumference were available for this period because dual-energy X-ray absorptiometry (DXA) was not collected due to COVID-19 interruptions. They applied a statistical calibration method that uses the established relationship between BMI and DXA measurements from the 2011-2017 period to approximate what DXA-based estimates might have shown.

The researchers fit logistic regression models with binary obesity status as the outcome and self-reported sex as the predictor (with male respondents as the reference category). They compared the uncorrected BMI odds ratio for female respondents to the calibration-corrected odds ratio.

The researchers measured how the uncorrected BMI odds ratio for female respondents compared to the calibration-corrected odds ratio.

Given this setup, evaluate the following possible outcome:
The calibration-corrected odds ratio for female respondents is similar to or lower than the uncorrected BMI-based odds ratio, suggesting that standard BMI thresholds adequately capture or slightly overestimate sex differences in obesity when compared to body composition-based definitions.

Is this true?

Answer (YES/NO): NO